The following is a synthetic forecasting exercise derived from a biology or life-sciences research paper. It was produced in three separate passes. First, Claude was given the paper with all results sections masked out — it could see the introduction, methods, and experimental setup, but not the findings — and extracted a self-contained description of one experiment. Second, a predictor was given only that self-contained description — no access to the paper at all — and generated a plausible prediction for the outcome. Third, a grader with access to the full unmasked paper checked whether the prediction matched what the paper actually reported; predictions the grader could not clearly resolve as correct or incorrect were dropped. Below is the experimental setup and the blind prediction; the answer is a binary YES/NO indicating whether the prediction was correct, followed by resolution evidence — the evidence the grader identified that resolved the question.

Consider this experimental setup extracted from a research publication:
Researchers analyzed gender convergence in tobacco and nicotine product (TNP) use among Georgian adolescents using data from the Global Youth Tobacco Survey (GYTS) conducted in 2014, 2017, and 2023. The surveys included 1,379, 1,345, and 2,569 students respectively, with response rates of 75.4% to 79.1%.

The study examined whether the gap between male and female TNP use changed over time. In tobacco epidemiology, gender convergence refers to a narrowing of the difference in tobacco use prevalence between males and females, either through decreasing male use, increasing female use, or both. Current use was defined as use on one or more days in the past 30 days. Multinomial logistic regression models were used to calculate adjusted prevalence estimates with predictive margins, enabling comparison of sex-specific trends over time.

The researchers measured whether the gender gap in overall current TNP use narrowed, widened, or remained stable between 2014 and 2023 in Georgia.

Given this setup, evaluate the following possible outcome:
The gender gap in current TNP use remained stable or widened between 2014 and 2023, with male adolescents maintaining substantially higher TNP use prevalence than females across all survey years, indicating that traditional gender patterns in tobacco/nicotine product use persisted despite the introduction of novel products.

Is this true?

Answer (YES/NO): NO